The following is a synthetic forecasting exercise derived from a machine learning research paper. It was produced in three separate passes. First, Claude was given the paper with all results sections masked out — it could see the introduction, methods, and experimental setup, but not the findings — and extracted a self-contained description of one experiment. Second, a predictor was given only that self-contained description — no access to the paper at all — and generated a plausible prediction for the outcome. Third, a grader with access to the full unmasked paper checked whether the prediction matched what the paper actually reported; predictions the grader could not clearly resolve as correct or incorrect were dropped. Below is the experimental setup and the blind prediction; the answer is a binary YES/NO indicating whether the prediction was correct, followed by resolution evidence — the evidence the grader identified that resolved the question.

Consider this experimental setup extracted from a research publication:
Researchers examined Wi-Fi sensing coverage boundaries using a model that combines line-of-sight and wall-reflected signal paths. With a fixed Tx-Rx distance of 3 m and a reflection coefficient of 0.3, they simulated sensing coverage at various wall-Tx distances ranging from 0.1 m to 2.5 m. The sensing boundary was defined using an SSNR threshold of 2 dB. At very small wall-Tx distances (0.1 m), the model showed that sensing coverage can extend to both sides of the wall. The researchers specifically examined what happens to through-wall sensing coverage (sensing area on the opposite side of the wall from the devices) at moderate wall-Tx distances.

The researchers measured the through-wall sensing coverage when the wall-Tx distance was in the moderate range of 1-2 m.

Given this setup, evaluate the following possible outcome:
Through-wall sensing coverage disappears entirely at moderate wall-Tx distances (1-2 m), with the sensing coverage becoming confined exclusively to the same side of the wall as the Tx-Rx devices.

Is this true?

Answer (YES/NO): NO